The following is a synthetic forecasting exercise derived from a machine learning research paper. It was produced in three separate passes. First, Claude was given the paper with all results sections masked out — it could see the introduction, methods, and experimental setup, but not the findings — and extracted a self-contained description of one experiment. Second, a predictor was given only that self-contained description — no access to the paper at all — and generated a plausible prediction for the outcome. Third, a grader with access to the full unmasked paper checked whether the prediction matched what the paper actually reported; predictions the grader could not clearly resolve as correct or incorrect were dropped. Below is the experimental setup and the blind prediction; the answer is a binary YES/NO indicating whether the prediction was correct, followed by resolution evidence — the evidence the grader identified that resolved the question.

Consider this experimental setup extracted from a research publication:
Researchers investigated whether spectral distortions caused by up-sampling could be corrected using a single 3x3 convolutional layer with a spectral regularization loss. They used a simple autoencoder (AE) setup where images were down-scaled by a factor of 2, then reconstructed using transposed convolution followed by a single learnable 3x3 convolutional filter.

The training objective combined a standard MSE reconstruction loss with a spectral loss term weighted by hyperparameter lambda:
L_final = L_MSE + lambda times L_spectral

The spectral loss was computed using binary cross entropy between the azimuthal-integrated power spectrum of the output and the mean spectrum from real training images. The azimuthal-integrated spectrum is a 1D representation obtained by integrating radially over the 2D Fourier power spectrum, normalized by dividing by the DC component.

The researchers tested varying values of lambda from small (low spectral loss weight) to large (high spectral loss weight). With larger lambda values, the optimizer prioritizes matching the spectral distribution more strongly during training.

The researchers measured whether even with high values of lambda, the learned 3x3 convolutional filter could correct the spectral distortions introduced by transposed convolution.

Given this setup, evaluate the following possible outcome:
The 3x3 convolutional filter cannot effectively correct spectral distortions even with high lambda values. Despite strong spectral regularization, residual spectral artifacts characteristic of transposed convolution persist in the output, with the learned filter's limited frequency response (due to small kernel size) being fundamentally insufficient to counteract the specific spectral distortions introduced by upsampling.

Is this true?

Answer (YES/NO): YES